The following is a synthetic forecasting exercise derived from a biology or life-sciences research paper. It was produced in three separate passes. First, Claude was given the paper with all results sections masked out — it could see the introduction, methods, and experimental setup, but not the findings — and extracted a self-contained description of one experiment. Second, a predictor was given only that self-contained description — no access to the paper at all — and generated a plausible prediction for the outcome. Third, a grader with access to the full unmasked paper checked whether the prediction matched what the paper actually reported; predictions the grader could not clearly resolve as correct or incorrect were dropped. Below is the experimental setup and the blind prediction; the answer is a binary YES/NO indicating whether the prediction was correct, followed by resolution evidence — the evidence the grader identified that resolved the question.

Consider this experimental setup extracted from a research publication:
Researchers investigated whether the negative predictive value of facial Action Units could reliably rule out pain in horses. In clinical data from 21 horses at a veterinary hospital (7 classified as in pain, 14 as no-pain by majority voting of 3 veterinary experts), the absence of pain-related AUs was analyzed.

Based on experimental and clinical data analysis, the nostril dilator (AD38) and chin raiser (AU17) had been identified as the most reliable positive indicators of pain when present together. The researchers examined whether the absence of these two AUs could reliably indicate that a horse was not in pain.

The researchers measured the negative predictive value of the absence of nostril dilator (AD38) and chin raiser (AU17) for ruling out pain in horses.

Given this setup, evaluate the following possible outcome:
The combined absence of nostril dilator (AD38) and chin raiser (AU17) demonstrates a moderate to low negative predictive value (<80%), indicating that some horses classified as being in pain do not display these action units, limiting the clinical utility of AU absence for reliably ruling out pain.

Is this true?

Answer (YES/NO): YES